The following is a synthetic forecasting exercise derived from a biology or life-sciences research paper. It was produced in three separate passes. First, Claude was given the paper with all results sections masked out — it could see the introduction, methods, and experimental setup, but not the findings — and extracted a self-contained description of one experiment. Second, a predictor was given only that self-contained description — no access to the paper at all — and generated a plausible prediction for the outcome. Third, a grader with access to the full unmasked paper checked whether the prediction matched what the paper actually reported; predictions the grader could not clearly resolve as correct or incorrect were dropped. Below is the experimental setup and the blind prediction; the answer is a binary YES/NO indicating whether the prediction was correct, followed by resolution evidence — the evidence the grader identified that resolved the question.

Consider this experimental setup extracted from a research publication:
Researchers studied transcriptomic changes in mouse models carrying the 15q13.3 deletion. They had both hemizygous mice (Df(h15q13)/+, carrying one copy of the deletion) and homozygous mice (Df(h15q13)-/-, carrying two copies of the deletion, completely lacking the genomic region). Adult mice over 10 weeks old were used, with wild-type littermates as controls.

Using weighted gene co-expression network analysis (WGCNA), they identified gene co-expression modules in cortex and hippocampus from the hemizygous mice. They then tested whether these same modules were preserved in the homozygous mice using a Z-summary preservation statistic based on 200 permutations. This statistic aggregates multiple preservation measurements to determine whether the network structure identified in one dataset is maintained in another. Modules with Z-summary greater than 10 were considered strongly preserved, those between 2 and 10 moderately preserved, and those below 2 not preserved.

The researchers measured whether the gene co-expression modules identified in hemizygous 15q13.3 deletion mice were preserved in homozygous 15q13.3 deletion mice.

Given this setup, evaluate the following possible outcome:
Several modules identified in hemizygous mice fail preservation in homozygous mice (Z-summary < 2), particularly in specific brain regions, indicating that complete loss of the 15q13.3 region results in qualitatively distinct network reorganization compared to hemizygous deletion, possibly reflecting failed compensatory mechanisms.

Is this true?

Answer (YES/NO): NO